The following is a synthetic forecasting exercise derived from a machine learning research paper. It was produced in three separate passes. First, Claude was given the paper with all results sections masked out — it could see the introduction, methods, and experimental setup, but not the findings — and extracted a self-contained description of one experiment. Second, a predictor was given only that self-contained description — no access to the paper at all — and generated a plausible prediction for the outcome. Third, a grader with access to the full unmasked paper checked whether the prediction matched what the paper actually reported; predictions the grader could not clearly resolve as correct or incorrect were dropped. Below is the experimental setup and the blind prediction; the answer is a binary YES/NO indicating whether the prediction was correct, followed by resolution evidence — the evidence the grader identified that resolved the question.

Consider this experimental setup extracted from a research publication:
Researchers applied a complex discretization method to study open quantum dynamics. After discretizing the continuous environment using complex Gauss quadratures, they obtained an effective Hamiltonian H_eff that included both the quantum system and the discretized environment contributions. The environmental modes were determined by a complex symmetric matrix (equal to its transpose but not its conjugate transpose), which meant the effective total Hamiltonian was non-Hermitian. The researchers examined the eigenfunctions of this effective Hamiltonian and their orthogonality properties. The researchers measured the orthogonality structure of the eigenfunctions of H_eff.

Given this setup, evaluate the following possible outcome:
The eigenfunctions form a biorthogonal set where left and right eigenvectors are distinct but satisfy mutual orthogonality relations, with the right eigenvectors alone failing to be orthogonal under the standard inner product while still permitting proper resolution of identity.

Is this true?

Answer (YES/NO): YES